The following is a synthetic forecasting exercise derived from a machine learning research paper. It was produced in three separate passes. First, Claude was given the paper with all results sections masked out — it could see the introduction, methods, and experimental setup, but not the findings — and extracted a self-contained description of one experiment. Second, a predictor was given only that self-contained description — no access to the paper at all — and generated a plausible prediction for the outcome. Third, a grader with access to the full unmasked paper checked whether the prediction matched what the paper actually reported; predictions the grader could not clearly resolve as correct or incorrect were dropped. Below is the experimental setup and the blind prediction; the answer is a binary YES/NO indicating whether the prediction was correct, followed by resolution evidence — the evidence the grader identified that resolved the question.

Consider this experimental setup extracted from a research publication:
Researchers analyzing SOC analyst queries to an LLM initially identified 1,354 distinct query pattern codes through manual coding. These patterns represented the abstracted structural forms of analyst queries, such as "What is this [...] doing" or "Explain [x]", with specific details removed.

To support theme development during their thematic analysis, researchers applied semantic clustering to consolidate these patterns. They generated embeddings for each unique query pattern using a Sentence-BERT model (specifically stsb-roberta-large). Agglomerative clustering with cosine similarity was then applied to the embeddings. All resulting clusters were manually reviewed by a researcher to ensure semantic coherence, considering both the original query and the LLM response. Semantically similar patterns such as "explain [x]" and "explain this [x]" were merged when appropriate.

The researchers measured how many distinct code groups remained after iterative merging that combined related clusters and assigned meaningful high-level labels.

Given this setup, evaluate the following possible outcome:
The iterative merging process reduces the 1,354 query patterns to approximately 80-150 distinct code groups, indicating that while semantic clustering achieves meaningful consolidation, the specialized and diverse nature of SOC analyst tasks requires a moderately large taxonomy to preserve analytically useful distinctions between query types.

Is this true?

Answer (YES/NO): YES